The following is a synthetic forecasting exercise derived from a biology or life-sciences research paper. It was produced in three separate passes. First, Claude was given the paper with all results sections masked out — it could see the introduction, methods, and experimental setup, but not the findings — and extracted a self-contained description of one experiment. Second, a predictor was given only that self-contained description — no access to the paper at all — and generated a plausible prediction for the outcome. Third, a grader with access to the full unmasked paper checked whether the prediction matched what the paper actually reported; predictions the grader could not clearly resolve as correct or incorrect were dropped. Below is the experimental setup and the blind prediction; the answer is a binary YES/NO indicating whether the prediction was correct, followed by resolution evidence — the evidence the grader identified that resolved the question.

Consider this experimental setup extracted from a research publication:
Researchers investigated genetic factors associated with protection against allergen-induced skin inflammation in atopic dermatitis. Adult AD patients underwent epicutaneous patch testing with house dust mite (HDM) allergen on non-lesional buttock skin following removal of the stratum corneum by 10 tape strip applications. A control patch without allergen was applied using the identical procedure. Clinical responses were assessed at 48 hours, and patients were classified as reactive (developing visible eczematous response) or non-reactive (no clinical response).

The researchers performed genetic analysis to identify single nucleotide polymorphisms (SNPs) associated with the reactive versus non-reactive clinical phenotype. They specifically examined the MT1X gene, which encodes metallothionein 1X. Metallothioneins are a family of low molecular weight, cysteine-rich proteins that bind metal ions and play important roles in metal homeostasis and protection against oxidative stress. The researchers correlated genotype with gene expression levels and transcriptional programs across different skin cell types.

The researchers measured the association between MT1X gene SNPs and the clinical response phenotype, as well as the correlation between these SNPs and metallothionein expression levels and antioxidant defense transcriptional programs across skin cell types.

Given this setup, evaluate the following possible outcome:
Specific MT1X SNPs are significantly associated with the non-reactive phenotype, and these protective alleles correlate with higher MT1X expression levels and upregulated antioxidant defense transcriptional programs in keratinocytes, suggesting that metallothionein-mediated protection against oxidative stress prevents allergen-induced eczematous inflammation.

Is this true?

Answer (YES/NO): NO